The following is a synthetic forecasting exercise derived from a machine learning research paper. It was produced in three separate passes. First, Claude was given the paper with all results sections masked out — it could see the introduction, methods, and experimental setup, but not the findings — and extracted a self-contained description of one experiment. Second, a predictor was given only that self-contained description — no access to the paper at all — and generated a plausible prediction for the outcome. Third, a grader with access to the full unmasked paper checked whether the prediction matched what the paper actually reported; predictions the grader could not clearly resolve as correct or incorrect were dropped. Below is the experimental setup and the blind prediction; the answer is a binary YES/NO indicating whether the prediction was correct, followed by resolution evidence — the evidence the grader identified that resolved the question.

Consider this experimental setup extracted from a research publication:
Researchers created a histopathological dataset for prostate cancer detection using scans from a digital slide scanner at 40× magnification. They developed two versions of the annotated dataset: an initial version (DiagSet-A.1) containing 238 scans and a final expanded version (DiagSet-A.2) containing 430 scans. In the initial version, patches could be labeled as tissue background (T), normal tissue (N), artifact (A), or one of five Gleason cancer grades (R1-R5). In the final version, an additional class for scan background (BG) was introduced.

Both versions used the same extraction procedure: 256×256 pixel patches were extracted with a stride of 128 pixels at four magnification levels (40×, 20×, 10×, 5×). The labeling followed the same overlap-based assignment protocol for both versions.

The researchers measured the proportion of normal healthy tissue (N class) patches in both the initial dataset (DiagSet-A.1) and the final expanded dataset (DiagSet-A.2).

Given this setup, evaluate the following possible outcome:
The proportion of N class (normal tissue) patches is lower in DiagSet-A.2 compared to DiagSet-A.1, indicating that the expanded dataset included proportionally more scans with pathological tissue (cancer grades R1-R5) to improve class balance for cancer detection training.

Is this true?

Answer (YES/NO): NO